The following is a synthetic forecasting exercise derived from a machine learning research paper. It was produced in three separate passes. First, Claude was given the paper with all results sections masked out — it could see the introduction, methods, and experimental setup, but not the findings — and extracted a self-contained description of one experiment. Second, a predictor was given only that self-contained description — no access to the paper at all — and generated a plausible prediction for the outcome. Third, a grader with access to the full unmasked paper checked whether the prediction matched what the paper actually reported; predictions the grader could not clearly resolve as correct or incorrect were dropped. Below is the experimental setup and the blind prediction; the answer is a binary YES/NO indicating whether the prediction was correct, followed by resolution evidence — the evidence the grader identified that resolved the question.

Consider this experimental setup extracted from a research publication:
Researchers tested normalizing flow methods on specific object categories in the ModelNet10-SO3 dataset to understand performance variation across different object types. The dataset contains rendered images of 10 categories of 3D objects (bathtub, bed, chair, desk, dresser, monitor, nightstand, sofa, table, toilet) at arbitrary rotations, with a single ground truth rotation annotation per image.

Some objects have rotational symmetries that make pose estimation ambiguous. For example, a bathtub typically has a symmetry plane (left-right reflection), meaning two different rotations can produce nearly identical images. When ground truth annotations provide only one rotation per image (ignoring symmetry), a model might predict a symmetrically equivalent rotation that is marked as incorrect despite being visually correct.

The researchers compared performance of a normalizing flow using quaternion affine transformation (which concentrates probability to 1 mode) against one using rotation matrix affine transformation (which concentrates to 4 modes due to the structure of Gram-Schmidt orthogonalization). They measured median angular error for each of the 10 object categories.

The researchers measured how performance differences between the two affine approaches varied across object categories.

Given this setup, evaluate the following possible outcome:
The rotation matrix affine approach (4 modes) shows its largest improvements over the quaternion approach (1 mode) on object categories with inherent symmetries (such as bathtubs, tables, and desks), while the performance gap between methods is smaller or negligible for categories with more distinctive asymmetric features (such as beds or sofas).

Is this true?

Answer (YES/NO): NO